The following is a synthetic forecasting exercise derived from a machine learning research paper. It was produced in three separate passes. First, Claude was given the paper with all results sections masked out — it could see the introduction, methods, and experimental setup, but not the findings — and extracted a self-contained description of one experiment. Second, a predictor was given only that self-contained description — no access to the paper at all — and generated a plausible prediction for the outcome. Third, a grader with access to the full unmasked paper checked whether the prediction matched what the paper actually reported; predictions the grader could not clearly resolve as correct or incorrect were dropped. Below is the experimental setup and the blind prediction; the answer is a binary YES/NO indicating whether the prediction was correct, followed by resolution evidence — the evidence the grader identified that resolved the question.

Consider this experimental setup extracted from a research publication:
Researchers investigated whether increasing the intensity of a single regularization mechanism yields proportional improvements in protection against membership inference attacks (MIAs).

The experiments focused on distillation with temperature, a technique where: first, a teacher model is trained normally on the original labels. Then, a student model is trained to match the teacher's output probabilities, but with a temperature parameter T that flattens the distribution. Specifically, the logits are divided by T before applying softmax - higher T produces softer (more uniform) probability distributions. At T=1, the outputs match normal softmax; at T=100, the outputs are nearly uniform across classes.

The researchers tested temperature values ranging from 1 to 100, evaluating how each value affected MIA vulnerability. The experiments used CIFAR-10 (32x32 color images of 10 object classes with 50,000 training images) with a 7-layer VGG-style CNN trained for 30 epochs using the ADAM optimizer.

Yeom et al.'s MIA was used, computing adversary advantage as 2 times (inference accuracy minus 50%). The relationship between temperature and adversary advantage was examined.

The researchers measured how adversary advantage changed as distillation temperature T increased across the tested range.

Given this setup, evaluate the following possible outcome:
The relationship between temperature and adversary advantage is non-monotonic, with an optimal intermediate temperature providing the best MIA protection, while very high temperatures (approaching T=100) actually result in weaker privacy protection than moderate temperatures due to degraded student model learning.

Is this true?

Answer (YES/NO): NO